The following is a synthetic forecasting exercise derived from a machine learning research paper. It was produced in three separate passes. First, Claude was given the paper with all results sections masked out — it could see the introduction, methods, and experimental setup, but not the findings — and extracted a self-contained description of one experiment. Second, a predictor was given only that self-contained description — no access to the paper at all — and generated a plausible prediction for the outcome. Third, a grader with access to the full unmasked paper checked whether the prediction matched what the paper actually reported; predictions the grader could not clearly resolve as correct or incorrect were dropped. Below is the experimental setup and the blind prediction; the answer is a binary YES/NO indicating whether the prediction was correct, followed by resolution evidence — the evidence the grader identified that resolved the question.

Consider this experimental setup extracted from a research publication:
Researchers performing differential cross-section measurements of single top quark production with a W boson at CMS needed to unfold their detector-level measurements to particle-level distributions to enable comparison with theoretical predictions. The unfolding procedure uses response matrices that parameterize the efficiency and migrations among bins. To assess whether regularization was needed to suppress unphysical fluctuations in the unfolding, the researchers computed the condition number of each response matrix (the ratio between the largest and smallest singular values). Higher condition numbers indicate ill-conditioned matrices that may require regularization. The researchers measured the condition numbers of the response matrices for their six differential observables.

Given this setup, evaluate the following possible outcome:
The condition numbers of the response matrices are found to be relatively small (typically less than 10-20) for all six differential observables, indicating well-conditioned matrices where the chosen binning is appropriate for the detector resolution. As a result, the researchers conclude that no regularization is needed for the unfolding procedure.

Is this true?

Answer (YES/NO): YES